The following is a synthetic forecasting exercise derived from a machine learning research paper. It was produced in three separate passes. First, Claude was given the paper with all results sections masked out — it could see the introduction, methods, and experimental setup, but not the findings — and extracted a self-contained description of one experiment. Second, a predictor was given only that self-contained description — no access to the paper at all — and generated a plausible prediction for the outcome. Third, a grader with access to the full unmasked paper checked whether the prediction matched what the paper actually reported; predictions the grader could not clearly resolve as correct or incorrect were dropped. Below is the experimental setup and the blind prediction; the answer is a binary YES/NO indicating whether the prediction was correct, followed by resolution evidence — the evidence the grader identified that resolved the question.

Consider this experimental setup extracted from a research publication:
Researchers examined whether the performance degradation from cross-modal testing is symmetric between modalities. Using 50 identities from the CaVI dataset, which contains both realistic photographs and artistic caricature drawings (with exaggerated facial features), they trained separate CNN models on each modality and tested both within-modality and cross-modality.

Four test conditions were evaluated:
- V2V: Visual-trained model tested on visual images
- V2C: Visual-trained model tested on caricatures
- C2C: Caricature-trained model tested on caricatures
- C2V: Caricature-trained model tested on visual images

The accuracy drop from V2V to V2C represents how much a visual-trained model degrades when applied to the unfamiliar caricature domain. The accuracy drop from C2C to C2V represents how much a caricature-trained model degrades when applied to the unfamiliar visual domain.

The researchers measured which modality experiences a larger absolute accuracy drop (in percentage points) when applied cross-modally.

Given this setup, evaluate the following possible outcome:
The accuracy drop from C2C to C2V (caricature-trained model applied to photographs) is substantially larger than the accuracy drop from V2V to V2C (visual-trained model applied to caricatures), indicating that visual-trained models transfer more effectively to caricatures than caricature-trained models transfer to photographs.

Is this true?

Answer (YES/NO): NO